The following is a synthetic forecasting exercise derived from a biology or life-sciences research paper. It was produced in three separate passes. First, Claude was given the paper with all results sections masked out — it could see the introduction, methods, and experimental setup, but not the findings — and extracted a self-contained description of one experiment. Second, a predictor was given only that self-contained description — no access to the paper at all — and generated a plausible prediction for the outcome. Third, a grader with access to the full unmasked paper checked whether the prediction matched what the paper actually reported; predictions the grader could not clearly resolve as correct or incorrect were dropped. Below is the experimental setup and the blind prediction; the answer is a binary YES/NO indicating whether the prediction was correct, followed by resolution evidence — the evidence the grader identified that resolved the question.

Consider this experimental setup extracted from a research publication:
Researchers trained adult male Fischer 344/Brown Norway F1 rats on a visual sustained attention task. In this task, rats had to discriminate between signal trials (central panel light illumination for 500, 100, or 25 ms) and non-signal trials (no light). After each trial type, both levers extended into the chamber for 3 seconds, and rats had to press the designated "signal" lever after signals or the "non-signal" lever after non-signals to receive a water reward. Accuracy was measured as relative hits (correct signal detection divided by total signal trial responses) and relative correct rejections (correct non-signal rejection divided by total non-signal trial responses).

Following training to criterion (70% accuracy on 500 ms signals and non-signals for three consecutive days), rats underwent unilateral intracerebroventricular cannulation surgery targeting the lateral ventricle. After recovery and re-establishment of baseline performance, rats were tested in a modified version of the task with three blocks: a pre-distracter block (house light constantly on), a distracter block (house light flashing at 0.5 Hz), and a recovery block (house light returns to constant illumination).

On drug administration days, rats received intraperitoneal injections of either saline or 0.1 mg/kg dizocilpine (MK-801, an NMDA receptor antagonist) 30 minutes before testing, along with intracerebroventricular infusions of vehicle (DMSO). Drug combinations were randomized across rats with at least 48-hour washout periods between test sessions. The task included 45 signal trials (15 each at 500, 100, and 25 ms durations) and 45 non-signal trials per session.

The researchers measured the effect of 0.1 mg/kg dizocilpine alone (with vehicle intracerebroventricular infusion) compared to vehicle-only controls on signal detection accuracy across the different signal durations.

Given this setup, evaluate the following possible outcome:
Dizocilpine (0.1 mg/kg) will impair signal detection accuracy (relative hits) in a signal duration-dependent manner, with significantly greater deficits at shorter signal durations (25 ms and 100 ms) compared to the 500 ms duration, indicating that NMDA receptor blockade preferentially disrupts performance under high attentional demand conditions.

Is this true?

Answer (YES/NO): NO